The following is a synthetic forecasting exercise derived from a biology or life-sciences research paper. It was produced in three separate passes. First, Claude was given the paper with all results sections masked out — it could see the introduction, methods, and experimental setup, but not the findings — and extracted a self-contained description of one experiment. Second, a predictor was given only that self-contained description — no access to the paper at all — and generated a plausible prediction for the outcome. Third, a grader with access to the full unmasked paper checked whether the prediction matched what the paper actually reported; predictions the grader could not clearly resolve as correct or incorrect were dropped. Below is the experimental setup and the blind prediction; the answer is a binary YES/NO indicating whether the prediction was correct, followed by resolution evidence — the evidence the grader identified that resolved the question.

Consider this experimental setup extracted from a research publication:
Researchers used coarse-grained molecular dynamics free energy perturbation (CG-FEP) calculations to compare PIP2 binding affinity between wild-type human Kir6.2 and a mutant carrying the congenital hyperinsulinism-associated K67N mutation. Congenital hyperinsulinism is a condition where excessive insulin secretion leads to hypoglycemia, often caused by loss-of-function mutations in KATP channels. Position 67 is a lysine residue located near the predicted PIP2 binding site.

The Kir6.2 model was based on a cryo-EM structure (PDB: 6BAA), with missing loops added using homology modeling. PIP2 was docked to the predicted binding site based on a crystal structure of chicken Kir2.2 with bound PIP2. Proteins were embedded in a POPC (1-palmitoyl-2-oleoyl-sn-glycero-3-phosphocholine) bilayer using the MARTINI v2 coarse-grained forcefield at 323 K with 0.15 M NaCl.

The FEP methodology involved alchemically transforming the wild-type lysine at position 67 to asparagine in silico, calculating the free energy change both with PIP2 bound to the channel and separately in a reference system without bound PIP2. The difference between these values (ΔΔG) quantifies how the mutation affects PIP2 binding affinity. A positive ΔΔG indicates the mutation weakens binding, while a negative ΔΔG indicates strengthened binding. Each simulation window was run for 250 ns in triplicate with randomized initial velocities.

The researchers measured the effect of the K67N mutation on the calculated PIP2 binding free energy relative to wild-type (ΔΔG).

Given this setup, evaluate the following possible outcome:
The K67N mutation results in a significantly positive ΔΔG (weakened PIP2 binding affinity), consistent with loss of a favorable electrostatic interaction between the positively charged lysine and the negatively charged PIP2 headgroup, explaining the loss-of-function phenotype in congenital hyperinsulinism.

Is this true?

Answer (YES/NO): YES